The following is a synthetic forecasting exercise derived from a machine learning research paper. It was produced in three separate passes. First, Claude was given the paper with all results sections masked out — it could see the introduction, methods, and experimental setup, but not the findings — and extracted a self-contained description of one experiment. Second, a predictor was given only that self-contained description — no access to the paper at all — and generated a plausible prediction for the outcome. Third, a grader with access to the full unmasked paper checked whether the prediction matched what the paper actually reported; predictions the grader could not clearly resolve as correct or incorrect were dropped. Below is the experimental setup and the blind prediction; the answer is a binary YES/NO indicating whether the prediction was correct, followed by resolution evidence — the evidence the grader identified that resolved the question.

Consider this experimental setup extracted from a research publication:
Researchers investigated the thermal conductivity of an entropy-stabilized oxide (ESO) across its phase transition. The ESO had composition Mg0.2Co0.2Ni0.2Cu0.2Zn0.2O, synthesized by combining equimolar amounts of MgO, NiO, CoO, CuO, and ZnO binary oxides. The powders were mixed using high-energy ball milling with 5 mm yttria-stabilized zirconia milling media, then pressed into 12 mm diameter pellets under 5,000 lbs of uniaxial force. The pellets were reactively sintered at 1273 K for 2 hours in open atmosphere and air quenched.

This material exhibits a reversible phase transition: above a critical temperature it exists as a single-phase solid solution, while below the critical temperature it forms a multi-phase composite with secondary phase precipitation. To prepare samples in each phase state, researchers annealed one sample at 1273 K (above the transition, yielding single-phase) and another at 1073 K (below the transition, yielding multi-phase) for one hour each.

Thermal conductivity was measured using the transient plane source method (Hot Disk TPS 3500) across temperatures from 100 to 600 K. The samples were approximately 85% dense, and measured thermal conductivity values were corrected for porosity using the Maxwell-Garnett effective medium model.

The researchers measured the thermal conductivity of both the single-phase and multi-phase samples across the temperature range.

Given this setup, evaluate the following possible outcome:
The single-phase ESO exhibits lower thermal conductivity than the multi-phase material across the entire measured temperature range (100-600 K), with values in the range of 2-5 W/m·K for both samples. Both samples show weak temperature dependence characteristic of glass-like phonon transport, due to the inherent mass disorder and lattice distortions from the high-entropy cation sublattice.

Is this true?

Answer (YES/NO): NO